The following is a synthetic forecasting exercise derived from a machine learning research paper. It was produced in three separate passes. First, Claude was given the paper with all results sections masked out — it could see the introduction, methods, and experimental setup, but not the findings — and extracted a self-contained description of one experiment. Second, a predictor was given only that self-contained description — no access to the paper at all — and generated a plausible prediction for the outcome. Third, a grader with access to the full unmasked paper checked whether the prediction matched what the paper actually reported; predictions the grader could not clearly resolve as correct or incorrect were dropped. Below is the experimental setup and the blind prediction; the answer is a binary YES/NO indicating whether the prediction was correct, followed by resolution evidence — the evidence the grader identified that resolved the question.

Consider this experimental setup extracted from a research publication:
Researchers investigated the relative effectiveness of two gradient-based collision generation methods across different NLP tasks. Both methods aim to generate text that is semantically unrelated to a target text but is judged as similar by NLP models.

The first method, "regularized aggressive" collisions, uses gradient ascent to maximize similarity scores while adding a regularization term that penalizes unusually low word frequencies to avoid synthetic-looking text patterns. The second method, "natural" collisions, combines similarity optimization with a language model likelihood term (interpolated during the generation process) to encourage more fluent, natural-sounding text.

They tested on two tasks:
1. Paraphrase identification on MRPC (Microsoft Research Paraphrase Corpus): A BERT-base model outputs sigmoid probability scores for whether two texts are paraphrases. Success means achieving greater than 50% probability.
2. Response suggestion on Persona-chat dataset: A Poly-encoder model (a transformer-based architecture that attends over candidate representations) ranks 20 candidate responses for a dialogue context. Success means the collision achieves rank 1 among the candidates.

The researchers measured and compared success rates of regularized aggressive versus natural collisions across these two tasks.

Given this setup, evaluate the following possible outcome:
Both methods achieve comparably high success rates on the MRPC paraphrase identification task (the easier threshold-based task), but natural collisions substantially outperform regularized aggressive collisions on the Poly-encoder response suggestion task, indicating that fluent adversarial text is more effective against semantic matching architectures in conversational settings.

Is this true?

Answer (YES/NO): NO